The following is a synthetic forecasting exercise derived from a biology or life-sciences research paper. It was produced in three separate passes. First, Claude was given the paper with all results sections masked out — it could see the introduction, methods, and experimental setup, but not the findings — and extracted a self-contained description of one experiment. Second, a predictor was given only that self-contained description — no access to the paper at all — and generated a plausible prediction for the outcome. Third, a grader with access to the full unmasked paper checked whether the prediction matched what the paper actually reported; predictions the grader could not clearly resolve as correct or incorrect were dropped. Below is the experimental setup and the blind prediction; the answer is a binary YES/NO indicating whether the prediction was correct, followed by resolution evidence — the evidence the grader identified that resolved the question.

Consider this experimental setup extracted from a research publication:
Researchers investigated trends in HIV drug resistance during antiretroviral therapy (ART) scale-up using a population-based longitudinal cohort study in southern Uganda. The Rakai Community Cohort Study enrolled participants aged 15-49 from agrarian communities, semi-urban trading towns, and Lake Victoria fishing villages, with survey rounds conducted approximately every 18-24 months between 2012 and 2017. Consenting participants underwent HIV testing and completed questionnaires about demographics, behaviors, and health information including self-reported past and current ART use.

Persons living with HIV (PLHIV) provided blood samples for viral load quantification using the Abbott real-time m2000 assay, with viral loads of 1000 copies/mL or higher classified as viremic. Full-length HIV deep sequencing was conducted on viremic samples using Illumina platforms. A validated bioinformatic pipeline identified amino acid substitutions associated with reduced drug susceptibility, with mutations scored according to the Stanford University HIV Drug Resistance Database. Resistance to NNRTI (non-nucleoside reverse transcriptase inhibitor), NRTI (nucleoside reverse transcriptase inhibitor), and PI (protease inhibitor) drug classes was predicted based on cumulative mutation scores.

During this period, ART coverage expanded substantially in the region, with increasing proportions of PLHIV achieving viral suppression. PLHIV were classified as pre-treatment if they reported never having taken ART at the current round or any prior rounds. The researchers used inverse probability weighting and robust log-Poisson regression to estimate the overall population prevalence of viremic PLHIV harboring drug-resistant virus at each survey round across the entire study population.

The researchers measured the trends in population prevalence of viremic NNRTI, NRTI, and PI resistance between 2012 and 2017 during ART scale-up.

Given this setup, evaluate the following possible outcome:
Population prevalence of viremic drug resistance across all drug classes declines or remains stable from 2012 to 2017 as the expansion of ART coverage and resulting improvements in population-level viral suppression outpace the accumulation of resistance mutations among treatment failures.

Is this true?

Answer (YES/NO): YES